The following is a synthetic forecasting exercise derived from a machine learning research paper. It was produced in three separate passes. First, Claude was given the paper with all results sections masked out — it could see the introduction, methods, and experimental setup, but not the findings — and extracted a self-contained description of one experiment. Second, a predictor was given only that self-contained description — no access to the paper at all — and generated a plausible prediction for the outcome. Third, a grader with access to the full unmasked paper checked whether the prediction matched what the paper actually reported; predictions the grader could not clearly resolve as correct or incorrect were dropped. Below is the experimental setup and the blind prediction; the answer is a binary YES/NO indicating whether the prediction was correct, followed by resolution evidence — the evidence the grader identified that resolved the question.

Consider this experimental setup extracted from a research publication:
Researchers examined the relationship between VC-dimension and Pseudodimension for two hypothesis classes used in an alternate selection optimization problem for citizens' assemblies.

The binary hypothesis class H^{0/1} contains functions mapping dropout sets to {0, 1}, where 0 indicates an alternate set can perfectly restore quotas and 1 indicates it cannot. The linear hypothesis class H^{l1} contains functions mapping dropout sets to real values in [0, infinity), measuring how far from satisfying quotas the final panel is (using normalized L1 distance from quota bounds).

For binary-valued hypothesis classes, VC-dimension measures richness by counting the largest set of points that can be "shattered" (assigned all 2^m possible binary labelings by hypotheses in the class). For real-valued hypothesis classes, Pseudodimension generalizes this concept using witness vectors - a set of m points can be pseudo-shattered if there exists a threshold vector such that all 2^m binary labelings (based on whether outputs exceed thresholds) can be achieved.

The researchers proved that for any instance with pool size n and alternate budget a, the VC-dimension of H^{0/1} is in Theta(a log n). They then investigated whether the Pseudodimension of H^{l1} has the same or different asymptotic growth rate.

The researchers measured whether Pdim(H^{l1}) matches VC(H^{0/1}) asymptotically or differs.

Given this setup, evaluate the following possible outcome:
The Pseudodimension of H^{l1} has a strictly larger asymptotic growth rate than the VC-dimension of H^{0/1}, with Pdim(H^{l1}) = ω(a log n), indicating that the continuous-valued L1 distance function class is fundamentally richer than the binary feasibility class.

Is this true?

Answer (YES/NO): NO